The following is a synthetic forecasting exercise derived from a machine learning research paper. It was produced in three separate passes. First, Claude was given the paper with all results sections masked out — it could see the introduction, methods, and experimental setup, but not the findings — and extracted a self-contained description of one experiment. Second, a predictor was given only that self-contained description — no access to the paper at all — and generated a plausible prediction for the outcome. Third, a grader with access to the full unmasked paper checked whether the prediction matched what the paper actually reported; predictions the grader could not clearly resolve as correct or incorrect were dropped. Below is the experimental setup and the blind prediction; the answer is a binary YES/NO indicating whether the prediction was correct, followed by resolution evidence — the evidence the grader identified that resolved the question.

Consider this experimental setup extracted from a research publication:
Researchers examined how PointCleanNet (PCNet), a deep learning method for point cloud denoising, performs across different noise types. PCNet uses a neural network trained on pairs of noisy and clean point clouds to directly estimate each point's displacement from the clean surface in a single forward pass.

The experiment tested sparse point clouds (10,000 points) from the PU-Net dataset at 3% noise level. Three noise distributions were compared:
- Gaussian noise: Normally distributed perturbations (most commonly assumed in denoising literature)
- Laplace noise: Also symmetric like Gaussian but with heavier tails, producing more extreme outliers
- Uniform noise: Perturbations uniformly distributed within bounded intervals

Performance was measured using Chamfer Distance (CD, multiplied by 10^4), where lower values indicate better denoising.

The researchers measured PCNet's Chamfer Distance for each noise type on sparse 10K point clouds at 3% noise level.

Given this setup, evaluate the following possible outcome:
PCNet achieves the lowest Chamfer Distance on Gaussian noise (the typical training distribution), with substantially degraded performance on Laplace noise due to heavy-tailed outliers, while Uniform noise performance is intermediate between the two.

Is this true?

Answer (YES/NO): NO